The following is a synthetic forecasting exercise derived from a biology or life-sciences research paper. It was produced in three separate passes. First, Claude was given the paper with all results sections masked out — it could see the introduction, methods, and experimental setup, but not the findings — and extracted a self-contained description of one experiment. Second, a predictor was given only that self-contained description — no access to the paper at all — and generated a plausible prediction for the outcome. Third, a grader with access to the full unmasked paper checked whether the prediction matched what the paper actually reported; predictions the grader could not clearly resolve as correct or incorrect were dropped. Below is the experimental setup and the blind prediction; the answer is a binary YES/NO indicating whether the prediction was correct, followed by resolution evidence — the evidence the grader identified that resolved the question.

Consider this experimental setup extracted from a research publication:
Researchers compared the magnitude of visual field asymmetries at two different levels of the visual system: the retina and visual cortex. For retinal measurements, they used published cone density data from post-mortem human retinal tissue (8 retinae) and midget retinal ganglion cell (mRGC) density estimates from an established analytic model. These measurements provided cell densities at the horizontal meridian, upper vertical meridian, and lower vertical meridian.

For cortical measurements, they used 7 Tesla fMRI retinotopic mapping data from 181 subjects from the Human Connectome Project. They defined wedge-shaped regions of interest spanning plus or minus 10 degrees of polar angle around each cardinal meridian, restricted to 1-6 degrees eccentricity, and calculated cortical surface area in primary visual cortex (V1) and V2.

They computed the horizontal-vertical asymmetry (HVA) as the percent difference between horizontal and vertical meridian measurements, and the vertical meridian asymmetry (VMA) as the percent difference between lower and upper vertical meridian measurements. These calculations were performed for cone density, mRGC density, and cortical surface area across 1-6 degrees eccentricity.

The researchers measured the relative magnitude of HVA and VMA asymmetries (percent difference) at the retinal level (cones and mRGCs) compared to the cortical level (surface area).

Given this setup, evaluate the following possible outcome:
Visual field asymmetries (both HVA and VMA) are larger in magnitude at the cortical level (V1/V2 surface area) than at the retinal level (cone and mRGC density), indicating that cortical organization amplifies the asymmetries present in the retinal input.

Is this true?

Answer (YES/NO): YES